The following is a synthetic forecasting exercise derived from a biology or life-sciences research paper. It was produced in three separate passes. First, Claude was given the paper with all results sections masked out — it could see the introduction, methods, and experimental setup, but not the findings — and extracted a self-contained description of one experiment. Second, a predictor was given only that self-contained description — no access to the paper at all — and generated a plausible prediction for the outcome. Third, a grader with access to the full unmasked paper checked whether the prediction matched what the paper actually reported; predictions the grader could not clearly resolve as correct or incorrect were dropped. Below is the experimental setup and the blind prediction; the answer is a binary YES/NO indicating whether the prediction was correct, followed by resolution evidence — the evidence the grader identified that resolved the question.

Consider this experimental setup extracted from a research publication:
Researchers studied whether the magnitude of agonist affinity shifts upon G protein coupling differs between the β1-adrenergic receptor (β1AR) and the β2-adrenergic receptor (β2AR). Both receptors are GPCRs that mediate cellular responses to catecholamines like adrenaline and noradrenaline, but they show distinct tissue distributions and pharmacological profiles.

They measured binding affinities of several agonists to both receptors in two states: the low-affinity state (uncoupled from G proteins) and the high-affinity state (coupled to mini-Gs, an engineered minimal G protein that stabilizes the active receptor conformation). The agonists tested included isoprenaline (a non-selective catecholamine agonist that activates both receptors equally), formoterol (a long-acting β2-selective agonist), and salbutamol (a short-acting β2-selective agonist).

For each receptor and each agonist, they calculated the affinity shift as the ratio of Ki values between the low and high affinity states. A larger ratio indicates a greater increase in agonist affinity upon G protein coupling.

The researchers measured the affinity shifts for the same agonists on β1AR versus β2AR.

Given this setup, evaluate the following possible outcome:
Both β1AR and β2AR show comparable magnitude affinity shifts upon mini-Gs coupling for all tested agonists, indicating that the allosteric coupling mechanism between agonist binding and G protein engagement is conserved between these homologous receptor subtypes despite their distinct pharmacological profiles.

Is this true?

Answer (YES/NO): NO